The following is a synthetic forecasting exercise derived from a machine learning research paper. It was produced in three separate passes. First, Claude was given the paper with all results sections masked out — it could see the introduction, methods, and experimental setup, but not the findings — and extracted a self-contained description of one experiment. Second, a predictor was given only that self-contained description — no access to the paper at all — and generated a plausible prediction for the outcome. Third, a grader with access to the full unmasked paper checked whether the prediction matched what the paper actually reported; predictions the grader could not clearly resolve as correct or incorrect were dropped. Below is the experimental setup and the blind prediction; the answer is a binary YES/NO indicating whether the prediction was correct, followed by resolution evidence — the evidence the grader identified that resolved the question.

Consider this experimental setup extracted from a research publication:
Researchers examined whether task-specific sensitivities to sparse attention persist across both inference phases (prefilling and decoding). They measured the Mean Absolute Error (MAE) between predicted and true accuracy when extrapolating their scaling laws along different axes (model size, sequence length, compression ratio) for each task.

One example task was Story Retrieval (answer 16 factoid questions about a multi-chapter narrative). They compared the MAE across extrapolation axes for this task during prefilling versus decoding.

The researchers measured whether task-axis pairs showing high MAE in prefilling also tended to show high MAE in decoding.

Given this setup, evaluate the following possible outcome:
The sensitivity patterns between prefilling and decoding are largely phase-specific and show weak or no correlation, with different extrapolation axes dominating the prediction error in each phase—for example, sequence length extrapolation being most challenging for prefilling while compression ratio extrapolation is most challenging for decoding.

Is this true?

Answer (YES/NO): NO